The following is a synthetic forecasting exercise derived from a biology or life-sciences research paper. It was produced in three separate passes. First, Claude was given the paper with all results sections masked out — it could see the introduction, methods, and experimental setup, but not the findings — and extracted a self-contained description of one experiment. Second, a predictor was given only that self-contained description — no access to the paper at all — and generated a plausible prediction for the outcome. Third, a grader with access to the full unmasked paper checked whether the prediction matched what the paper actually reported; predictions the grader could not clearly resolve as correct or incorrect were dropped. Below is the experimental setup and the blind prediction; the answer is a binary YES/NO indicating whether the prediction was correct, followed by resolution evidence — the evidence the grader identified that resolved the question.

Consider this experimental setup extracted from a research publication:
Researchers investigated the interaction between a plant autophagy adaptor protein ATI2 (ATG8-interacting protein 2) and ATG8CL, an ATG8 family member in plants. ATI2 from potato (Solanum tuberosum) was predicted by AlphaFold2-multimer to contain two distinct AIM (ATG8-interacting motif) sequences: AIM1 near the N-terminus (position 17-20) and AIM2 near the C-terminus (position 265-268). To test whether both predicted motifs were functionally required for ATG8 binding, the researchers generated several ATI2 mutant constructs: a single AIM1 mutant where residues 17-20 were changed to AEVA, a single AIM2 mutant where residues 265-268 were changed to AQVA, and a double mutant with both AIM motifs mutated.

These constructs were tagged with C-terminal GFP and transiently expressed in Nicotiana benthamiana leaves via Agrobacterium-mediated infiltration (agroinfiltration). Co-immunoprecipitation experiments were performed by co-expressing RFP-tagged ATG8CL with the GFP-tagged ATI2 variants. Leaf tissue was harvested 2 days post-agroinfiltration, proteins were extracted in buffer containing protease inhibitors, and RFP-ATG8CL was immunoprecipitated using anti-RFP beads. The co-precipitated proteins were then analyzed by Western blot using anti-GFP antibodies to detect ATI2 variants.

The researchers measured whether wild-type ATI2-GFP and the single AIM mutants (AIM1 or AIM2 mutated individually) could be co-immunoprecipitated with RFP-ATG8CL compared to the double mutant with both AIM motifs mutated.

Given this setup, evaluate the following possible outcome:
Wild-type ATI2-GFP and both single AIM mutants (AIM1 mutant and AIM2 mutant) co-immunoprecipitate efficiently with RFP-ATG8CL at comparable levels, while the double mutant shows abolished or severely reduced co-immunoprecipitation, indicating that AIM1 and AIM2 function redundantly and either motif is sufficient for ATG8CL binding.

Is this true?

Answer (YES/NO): NO